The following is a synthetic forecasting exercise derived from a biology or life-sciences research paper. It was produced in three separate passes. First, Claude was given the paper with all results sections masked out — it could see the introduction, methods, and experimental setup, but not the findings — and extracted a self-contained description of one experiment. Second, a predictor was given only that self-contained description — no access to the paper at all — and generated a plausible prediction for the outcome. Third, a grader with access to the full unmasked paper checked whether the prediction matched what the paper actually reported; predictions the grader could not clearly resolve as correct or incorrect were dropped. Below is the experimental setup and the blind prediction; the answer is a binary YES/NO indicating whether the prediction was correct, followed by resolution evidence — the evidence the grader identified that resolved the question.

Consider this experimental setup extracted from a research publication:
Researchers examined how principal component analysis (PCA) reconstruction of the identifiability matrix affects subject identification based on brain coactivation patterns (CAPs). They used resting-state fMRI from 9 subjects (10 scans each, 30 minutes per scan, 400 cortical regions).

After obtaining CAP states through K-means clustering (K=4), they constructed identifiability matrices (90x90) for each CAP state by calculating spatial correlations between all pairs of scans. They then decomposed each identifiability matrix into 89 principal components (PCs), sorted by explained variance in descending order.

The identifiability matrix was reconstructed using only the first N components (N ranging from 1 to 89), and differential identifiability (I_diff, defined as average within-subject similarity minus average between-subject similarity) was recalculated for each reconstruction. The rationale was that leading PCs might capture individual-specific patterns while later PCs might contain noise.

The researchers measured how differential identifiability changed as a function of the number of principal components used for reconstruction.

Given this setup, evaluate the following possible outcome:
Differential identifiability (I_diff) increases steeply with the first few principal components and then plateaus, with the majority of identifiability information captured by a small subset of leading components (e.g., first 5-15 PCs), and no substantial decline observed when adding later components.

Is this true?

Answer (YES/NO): NO